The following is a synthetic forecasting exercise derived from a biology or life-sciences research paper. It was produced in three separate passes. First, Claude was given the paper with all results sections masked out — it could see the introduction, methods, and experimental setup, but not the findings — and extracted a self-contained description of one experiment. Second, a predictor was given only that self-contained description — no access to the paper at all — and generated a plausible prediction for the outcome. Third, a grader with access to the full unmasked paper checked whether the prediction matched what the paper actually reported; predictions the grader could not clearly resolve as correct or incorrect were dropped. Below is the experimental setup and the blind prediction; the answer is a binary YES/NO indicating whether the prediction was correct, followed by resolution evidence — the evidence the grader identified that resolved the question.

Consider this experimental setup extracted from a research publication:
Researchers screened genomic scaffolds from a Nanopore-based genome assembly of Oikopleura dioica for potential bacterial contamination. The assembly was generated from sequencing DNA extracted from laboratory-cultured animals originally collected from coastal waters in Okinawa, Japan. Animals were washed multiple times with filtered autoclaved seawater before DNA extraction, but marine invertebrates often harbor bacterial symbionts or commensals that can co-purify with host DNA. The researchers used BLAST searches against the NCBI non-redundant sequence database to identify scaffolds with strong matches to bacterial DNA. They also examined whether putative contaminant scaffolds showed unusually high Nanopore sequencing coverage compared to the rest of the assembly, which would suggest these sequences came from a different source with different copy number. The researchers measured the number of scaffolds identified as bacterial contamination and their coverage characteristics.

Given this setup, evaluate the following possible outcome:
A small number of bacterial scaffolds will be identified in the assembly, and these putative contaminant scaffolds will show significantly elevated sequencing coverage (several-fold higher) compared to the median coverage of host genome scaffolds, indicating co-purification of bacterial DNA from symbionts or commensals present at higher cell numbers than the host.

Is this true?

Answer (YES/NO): YES